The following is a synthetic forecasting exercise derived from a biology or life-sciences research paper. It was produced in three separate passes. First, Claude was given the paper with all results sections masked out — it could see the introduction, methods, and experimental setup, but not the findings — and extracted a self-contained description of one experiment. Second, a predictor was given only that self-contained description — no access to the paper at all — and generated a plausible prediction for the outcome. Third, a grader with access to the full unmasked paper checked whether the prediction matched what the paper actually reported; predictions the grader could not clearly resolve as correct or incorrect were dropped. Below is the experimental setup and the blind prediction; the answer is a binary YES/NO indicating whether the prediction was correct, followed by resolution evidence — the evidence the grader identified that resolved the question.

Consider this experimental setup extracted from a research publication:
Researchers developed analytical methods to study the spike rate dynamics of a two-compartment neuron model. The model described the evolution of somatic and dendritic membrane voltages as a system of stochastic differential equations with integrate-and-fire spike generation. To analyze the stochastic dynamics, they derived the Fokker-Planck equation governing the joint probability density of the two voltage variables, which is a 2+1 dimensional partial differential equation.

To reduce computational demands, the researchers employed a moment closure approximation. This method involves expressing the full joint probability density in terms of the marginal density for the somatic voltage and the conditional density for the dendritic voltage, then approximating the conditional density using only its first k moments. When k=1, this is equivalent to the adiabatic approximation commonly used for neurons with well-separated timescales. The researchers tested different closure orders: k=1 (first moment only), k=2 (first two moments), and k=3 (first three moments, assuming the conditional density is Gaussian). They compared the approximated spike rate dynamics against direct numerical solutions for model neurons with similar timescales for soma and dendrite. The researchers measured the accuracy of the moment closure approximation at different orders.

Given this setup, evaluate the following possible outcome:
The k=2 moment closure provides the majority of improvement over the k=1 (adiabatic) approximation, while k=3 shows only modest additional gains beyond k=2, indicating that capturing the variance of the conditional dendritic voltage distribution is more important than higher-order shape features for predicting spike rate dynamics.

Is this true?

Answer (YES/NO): NO